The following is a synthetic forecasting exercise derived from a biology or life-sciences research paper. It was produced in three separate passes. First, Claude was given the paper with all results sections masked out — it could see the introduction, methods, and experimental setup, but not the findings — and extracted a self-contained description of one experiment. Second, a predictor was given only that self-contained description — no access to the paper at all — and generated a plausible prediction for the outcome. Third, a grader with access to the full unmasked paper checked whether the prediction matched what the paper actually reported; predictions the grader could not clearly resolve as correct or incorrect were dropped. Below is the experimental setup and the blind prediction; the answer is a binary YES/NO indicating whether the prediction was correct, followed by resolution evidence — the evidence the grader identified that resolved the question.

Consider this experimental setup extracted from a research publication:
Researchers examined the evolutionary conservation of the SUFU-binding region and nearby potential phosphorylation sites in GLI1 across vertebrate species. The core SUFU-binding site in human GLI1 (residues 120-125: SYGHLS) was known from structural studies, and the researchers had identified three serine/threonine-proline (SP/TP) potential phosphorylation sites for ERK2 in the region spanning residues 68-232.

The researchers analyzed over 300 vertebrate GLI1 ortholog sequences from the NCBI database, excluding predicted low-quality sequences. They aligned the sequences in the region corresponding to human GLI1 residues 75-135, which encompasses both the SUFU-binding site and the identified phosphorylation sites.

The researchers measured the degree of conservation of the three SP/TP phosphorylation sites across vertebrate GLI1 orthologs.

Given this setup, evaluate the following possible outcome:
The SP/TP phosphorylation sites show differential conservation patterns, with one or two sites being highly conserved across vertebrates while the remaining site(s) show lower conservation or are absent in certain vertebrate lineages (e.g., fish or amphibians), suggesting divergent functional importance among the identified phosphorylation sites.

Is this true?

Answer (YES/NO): YES